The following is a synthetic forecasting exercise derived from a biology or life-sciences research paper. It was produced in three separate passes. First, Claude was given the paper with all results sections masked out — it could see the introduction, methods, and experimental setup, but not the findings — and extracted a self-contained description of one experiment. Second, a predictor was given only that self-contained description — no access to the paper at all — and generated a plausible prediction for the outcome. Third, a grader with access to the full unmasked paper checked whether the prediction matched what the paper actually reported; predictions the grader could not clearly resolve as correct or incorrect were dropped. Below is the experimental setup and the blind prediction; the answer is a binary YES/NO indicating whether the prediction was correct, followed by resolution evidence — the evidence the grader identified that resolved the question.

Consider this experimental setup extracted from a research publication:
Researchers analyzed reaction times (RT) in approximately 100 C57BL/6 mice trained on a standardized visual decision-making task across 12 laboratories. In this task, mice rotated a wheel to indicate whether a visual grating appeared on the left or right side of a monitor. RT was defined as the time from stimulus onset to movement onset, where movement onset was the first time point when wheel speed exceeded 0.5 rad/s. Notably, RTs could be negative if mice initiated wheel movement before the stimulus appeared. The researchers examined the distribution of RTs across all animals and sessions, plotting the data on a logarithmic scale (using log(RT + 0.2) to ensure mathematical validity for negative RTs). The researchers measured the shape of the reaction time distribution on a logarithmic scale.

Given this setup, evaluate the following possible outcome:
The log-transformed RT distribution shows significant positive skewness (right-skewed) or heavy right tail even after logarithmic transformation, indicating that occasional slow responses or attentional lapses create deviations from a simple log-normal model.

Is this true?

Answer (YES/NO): NO